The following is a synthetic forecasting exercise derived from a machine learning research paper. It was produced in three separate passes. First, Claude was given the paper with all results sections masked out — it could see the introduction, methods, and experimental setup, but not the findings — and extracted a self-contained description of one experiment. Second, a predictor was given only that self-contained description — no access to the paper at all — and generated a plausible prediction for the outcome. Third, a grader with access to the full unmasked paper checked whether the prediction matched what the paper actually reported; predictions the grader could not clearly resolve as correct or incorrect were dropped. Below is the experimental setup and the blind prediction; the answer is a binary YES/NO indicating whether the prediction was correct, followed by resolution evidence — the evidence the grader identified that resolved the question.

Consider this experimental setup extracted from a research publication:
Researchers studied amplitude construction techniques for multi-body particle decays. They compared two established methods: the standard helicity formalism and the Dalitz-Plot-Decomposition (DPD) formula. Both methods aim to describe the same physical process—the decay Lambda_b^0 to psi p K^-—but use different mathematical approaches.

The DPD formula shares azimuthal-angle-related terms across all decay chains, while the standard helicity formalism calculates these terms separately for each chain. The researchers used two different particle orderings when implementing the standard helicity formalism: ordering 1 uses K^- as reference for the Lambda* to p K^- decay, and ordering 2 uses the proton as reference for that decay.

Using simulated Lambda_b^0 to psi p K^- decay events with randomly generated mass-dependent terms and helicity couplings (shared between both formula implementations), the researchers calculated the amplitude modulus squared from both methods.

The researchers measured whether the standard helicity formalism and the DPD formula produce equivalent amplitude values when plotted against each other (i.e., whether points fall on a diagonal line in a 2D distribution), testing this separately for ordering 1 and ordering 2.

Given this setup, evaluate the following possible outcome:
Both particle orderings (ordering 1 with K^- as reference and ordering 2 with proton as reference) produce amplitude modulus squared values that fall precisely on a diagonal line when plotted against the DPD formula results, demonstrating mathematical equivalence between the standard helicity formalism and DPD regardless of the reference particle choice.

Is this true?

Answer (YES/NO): NO